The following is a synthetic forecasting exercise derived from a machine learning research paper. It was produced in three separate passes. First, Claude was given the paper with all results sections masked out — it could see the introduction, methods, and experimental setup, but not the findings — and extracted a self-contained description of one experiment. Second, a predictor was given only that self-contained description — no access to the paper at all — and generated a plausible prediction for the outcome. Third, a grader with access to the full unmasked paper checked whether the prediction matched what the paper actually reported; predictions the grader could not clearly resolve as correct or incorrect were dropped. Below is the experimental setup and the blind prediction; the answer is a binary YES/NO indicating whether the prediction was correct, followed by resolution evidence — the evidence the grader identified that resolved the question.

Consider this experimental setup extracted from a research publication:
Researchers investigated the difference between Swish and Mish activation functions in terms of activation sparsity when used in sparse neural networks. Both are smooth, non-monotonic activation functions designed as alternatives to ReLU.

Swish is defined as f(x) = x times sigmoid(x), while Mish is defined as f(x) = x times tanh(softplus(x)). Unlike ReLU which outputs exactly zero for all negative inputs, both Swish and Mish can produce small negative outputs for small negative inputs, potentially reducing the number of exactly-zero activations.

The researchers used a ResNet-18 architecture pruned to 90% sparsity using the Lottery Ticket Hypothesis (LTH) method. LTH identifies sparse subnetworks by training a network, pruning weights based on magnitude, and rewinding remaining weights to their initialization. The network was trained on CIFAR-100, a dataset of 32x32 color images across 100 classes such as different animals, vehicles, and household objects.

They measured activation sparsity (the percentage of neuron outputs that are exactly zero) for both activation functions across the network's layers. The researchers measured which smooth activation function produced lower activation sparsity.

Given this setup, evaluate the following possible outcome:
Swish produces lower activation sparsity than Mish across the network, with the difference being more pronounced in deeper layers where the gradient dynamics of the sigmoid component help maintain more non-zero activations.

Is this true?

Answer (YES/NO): YES